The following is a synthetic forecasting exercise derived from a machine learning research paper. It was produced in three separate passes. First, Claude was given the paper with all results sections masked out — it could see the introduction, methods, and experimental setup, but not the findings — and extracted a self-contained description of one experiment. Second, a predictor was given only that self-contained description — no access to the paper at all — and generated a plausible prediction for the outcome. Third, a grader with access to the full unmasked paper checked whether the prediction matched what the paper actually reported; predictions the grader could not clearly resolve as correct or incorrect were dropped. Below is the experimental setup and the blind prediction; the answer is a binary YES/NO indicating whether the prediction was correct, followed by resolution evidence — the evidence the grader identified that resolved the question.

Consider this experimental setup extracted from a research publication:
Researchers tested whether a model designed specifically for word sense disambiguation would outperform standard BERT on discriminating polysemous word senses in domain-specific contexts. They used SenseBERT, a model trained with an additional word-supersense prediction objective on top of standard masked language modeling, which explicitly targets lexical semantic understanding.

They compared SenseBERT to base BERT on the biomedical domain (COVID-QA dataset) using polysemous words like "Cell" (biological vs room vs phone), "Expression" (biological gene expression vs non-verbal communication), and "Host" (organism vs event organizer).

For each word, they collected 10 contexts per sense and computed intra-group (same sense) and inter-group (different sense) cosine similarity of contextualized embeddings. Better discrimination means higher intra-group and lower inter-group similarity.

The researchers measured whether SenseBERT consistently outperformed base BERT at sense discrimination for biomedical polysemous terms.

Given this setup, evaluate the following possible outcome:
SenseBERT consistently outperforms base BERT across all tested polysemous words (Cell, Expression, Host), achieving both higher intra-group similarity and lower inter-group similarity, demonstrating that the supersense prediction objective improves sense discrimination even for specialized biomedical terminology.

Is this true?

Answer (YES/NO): NO